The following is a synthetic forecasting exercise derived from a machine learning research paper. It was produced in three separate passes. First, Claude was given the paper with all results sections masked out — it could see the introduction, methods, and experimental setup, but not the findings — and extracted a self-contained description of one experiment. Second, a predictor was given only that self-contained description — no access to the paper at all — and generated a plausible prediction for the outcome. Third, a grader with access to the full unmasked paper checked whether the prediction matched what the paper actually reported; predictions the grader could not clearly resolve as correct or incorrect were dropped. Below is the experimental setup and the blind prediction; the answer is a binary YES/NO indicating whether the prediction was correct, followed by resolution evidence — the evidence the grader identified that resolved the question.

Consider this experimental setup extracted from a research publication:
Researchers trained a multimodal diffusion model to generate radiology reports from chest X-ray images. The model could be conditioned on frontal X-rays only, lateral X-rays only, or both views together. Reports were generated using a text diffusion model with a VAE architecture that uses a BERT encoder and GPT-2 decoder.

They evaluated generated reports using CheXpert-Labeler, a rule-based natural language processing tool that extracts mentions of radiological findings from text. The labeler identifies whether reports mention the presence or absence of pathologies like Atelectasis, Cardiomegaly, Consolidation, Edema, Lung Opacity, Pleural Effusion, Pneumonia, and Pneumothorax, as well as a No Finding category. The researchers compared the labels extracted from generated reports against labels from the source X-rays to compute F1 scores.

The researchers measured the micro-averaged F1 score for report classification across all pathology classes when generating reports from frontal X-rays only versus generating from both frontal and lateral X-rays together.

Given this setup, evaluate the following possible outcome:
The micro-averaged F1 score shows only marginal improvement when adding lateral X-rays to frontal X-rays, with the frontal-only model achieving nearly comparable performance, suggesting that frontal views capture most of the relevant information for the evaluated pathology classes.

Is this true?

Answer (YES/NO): NO